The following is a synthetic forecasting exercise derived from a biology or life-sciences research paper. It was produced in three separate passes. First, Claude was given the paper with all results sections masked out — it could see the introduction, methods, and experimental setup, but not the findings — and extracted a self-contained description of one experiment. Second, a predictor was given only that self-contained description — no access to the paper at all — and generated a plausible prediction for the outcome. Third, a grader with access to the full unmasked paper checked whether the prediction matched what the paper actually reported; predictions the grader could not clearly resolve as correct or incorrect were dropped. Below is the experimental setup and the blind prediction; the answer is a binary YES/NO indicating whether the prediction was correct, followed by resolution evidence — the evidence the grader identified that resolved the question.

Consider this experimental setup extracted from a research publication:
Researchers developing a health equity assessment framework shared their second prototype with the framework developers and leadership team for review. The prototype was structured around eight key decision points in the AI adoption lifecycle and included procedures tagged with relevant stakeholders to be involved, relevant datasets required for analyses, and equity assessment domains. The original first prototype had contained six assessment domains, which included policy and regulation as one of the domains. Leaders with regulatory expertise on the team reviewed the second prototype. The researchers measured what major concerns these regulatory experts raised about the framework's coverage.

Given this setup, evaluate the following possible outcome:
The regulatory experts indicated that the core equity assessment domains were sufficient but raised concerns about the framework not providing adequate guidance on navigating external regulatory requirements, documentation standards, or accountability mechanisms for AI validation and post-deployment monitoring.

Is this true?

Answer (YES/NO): NO